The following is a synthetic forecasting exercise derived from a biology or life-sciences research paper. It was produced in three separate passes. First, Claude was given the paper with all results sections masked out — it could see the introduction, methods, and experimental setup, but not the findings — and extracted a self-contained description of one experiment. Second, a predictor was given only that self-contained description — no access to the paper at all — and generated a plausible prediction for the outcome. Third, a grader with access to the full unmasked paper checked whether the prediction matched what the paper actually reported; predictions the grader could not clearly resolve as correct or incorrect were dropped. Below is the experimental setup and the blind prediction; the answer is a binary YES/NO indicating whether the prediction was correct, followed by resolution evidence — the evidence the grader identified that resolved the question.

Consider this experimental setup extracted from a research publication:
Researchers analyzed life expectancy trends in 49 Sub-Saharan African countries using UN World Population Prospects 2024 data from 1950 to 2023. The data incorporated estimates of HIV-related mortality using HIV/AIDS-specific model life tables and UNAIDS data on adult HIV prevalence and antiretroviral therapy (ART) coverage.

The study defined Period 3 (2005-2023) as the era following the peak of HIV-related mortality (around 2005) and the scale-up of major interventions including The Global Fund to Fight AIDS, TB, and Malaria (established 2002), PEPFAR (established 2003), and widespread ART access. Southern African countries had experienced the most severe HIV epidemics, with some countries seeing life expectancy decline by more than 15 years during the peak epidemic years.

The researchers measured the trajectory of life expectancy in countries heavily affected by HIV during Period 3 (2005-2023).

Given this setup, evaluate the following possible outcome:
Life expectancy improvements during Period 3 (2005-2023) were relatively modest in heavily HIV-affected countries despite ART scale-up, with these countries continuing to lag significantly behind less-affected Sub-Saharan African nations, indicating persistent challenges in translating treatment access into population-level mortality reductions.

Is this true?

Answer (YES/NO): NO